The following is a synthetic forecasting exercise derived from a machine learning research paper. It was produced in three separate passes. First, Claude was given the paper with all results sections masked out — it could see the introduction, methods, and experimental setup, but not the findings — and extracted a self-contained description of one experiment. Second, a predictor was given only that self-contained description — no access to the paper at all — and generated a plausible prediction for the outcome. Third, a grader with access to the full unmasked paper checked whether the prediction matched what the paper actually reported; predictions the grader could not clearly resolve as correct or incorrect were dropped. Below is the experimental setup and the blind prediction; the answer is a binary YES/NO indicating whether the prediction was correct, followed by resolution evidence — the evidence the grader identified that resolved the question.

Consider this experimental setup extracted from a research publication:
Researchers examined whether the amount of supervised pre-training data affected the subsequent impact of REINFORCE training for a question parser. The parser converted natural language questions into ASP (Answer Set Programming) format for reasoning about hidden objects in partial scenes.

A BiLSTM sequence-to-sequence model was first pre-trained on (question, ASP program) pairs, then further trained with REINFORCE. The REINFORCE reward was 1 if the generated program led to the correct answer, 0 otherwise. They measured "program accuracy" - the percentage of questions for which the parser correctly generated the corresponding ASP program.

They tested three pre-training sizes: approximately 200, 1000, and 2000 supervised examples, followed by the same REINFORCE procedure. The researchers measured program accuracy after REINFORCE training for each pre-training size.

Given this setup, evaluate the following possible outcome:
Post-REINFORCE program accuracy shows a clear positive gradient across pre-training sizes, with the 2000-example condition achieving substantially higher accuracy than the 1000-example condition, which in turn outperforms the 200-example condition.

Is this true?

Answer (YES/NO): NO